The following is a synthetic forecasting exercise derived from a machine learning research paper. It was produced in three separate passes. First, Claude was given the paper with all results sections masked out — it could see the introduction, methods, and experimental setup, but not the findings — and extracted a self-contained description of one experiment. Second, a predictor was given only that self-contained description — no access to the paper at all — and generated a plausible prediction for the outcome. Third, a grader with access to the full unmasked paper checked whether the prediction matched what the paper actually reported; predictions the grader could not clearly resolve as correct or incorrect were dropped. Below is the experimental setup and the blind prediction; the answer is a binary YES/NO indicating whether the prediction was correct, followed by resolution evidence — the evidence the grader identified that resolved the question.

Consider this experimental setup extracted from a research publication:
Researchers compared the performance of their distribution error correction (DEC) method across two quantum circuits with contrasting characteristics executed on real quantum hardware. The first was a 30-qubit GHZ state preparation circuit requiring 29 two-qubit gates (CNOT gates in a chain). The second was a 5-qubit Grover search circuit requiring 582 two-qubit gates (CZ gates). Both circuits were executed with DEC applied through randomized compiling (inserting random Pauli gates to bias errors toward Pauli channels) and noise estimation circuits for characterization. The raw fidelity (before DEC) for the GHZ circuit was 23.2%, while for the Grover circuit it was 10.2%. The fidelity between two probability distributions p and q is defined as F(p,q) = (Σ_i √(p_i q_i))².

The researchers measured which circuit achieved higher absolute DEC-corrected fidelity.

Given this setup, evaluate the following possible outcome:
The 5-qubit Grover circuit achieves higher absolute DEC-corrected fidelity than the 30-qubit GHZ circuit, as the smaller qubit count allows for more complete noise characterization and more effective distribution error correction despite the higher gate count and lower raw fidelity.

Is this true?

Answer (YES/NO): NO